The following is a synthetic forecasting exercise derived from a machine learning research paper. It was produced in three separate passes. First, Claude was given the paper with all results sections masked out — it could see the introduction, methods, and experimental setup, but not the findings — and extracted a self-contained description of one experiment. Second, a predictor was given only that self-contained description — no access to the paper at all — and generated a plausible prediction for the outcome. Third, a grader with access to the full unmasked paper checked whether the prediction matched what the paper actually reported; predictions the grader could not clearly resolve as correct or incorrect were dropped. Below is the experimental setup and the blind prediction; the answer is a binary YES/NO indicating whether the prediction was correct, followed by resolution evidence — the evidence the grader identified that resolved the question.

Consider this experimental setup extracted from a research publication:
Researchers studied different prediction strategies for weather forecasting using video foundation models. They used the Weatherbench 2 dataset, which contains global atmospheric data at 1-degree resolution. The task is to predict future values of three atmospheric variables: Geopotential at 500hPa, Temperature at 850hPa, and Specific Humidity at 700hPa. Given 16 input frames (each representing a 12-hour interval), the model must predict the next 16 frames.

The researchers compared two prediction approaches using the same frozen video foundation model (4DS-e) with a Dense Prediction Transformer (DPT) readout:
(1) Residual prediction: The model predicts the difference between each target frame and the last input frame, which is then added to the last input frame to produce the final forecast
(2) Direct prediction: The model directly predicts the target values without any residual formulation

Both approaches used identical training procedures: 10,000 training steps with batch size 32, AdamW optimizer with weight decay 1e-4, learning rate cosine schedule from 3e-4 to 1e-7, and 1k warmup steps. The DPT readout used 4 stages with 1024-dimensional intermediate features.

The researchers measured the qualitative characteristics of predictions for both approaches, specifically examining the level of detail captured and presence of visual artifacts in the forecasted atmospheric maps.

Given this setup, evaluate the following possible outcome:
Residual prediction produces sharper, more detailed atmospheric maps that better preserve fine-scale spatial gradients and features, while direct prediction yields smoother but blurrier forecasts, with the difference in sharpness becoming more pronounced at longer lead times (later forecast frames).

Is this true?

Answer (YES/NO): NO